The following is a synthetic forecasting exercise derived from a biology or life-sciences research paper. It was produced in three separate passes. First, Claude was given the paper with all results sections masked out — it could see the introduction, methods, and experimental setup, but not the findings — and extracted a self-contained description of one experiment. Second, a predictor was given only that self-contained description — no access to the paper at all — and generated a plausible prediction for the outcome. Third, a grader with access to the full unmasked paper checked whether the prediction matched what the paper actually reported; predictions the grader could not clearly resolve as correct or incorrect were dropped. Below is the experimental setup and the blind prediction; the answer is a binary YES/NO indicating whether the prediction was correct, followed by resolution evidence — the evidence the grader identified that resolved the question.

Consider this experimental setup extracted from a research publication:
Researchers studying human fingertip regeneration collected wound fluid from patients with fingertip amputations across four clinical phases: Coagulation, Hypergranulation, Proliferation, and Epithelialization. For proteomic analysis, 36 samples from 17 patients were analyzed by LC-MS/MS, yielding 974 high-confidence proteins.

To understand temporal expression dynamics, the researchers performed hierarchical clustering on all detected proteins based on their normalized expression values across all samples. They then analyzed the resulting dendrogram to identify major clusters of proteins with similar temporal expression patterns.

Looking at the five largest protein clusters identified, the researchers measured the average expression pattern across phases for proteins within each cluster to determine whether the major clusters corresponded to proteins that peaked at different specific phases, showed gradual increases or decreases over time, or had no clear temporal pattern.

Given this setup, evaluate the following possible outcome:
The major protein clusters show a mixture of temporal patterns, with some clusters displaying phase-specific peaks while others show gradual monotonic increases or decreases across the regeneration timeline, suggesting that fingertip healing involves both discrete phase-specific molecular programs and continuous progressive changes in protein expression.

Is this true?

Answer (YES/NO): YES